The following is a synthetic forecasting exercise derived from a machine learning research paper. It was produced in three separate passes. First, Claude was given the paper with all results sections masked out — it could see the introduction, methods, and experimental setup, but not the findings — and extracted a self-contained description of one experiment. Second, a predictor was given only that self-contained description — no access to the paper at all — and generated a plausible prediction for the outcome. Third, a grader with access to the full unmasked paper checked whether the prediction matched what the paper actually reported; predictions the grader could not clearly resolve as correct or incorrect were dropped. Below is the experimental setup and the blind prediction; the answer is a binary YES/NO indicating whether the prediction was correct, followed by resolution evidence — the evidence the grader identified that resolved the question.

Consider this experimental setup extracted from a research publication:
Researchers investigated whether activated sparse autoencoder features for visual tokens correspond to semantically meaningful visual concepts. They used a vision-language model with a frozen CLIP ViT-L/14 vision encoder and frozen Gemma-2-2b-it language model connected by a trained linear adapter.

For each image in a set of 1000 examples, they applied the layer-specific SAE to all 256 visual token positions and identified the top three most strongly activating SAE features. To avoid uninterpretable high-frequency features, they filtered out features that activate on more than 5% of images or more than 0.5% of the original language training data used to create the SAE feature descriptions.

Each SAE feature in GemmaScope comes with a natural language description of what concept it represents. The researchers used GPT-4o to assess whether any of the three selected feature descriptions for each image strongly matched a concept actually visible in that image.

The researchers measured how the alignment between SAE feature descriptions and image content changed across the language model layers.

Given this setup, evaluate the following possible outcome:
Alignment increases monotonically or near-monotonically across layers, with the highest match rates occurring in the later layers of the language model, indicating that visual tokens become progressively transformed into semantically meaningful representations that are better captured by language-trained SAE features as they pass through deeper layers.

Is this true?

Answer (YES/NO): YES